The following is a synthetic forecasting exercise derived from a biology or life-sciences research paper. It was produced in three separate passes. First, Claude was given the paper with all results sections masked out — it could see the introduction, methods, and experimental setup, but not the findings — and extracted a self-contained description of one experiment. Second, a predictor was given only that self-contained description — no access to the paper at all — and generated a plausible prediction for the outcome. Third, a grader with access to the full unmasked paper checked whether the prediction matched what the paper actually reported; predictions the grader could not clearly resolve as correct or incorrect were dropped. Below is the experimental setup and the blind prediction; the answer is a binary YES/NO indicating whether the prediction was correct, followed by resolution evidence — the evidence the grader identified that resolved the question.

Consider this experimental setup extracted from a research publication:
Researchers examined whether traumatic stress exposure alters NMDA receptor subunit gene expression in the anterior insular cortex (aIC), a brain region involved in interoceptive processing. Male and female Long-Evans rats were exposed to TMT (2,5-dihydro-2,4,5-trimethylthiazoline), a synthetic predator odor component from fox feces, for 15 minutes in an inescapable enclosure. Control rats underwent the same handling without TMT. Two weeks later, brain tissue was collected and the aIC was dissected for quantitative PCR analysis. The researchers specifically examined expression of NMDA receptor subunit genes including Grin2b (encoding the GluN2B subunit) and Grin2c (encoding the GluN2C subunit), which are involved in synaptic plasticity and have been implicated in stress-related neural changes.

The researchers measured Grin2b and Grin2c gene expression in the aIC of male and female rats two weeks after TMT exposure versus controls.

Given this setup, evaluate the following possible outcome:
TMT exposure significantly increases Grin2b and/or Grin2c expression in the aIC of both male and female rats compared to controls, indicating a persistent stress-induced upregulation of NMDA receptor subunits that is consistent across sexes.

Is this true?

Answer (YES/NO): NO